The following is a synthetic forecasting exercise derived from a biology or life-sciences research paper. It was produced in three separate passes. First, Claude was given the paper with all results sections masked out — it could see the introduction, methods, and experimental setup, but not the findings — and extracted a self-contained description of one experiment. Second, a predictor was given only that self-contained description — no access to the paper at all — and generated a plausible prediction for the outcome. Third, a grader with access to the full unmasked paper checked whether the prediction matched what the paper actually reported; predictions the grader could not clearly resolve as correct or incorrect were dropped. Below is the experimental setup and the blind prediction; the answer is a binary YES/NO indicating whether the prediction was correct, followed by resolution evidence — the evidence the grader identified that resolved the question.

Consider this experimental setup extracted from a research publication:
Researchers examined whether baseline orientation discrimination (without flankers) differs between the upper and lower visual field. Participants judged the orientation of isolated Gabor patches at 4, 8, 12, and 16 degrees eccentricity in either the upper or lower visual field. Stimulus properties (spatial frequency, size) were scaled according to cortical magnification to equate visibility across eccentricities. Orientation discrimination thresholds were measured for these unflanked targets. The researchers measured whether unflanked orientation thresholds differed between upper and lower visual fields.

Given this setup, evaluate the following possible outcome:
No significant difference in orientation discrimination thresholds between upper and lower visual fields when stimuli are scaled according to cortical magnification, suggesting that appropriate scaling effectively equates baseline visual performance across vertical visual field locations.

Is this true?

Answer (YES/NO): YES